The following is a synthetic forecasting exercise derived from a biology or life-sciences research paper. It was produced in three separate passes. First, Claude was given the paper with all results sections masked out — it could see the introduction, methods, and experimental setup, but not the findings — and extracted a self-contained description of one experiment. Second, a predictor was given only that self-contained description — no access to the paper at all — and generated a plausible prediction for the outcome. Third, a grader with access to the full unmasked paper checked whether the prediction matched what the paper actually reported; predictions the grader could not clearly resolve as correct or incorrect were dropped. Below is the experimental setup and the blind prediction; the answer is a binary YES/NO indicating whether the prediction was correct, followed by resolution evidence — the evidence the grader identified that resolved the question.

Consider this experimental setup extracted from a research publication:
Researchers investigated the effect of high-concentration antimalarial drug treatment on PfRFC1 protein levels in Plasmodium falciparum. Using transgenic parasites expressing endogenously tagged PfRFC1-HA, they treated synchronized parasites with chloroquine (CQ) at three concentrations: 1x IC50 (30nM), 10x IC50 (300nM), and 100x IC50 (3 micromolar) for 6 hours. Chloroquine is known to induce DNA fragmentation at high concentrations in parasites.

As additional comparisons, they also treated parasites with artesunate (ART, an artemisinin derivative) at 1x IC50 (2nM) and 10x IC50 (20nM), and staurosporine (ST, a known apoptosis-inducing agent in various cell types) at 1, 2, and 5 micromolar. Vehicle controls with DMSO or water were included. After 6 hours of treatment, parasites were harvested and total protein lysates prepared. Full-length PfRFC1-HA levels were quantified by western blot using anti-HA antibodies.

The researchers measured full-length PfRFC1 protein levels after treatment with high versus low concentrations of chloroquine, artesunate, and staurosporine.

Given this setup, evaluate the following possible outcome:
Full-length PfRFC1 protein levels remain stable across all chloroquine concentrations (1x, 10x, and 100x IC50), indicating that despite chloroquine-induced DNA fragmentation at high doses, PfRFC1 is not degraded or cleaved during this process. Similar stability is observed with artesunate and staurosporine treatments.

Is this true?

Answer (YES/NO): NO